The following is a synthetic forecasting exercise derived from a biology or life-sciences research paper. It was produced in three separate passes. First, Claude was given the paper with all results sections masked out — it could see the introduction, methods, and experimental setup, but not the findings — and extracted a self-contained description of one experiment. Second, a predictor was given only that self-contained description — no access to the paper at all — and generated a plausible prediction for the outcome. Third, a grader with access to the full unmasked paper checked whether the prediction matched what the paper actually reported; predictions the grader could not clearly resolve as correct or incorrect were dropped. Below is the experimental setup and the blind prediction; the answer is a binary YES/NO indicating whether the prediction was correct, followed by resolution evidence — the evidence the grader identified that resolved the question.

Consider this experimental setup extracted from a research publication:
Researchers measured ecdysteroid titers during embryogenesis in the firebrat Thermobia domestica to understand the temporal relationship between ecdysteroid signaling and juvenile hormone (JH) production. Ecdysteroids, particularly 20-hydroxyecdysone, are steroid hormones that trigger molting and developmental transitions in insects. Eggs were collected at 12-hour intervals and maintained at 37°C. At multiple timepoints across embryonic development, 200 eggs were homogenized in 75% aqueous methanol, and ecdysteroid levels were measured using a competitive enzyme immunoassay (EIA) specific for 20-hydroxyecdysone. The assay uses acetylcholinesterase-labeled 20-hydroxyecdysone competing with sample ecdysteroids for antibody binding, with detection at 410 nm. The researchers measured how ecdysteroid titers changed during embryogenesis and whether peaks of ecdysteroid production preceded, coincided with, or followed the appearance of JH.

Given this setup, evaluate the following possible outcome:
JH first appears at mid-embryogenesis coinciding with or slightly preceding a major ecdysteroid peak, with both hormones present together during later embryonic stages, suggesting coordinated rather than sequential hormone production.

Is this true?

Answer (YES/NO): NO